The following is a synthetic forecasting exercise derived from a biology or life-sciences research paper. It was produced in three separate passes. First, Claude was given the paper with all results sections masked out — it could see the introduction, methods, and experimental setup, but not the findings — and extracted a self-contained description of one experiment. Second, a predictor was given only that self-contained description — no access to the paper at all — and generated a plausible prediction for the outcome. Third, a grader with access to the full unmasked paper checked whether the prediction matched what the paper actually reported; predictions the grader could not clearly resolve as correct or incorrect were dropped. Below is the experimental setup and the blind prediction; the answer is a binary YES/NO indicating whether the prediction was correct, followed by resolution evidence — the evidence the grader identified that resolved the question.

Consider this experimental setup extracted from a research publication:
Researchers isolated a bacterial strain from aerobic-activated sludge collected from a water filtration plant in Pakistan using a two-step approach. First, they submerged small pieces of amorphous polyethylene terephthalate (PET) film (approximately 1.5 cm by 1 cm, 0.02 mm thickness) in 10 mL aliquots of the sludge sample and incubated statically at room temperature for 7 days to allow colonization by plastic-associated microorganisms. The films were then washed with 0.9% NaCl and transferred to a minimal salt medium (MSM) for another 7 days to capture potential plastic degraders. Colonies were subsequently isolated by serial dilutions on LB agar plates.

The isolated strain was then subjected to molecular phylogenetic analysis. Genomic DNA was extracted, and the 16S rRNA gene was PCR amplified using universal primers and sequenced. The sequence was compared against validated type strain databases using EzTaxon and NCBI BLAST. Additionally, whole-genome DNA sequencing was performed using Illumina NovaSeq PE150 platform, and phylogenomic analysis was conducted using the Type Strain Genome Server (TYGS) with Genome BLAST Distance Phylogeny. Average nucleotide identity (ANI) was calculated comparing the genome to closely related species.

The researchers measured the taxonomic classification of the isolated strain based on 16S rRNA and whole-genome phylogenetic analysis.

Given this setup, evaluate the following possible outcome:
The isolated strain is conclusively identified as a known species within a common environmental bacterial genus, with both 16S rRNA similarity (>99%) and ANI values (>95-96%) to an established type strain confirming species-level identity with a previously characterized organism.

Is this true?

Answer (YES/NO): YES